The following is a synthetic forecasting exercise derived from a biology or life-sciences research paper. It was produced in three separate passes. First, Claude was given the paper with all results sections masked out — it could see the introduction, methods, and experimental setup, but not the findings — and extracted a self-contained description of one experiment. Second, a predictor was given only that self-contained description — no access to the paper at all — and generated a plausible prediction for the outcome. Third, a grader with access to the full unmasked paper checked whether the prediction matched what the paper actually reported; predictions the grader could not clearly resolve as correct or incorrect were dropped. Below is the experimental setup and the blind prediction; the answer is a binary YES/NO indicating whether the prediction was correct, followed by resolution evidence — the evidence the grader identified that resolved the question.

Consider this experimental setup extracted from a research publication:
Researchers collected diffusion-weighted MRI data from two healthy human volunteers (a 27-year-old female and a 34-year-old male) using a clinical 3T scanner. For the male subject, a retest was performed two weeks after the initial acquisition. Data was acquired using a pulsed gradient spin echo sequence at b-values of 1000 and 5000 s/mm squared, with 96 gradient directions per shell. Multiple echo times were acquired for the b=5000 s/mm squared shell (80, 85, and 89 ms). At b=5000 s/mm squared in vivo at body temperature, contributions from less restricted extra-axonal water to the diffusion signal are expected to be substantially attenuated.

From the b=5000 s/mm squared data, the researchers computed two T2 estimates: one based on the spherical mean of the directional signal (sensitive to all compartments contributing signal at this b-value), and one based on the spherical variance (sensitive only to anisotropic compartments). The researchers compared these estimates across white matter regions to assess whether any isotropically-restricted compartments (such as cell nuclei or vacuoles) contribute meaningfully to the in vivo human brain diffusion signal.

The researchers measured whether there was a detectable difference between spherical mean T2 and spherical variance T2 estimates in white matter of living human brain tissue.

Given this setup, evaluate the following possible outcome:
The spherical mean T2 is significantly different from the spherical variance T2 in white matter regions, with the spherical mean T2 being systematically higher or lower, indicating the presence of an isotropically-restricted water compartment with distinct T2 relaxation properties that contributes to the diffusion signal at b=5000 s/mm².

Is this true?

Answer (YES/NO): NO